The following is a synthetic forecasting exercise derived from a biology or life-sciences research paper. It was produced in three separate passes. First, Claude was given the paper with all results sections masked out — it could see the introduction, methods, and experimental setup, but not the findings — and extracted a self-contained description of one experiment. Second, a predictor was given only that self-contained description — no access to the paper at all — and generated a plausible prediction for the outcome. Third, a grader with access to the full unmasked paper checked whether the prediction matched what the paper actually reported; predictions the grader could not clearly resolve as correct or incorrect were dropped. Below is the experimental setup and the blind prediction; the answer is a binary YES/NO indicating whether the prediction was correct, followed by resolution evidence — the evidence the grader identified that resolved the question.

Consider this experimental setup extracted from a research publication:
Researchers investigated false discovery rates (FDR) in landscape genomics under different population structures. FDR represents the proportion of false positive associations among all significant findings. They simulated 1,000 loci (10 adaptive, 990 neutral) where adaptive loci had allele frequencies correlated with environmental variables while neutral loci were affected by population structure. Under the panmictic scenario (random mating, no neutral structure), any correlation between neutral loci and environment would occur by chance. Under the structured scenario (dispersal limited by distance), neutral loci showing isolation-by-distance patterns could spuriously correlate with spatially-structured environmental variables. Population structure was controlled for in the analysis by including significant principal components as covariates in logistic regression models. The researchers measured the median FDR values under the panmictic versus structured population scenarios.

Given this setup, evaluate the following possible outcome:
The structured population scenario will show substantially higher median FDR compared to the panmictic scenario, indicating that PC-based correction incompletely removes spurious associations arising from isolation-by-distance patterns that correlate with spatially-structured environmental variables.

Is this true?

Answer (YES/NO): NO